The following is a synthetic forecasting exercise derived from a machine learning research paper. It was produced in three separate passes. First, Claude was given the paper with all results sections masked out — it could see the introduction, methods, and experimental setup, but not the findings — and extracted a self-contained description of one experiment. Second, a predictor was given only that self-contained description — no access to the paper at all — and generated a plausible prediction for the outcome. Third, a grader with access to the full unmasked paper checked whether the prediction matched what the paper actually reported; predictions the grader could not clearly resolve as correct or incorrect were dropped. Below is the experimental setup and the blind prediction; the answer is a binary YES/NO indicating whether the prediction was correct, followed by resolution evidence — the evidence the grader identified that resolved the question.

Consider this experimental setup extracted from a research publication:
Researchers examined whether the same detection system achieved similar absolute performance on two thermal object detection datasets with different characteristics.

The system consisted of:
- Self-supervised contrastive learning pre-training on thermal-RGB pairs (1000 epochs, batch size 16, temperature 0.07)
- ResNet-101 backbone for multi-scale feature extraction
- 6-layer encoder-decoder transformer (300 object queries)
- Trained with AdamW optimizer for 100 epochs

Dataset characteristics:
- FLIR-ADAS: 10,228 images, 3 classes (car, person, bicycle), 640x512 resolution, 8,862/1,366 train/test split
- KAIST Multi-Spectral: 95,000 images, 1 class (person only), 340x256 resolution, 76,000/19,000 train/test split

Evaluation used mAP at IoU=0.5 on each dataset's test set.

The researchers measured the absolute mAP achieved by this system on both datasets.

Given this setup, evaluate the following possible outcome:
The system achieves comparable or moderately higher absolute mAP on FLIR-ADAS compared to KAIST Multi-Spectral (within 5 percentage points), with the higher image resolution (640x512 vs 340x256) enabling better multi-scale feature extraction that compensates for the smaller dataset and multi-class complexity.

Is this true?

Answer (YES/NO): YES